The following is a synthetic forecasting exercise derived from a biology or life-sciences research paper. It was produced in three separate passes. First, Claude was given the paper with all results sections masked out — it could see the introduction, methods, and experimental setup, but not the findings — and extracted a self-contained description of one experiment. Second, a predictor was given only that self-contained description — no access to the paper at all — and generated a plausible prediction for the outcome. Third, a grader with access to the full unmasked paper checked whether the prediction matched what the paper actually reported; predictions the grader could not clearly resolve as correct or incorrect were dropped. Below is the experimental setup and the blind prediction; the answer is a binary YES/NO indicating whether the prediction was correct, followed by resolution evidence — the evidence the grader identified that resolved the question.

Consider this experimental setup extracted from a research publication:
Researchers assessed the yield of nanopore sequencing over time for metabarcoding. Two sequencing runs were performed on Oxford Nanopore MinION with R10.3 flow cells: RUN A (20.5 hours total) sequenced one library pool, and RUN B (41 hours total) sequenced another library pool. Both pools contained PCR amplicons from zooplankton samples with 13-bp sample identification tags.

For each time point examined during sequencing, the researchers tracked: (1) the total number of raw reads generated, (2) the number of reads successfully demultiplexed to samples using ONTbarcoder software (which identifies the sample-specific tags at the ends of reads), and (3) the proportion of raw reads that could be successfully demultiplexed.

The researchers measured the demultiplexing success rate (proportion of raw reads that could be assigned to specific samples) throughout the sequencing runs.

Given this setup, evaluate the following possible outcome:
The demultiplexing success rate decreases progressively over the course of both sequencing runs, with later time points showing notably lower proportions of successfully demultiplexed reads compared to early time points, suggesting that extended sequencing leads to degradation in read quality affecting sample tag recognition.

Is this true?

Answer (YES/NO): NO